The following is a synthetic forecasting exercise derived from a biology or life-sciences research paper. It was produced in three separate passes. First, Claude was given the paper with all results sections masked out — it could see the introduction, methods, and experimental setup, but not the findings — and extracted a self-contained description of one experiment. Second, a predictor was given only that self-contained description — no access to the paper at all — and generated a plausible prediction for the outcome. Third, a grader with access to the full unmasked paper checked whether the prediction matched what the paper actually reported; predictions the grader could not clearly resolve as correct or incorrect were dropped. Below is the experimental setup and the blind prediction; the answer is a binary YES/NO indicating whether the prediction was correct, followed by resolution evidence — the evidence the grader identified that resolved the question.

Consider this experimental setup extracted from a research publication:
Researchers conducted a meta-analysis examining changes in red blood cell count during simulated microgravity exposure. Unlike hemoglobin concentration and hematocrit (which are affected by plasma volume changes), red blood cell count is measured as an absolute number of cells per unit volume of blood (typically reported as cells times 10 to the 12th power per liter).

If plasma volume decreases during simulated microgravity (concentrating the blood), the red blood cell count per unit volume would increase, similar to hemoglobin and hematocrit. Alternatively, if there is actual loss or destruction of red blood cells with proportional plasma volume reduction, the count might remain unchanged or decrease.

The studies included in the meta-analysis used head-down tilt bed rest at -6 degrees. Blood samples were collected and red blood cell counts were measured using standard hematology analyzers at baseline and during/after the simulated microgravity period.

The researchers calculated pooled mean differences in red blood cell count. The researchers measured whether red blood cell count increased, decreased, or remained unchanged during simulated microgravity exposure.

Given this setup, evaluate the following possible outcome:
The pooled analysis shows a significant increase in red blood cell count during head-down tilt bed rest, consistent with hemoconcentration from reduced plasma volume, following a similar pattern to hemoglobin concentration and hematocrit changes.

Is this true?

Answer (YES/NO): YES